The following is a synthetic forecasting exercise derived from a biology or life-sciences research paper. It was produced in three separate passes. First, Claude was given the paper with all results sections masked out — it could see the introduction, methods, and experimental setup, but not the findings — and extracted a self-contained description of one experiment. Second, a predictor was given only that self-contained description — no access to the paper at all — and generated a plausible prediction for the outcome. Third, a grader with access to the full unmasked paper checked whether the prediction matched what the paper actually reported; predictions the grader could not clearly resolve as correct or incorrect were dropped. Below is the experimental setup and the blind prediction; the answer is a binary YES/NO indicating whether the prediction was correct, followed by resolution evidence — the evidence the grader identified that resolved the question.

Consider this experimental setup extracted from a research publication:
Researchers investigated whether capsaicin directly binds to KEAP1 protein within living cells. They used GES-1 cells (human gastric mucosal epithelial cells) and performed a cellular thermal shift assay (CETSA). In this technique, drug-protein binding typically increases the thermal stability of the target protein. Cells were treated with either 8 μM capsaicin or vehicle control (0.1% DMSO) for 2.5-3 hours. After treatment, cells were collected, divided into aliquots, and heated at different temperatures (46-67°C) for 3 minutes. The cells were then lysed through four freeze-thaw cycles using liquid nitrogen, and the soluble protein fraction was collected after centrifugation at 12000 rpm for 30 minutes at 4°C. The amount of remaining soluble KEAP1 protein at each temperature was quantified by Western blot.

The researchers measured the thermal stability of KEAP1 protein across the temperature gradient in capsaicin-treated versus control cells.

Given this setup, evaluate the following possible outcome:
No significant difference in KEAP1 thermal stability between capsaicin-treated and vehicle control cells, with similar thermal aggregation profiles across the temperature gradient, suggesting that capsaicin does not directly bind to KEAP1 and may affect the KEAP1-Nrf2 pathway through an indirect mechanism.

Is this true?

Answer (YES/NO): NO